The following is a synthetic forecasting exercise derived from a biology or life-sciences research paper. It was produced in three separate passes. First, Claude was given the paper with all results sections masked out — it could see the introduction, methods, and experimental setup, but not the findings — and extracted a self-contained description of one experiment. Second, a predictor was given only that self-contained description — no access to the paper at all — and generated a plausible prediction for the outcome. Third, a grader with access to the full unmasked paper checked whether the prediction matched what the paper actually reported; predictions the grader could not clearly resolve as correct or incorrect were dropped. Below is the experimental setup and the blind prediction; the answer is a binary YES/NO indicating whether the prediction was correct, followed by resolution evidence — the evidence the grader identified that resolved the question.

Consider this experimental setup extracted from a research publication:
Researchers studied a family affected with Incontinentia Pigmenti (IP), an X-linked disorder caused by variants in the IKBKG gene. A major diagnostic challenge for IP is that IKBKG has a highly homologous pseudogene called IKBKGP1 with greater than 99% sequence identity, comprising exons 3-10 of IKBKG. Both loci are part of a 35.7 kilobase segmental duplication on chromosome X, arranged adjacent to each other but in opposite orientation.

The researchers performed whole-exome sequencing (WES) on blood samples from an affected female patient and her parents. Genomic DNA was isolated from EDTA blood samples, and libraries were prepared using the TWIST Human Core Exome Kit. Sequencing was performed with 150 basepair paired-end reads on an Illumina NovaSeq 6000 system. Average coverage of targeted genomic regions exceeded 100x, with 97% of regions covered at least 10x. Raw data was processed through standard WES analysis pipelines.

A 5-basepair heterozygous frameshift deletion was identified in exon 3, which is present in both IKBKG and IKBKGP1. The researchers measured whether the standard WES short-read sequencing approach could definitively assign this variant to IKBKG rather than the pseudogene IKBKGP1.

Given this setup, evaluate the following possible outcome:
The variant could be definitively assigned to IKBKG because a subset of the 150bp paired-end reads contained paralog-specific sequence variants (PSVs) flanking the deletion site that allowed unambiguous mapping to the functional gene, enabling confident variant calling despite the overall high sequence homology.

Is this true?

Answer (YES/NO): NO